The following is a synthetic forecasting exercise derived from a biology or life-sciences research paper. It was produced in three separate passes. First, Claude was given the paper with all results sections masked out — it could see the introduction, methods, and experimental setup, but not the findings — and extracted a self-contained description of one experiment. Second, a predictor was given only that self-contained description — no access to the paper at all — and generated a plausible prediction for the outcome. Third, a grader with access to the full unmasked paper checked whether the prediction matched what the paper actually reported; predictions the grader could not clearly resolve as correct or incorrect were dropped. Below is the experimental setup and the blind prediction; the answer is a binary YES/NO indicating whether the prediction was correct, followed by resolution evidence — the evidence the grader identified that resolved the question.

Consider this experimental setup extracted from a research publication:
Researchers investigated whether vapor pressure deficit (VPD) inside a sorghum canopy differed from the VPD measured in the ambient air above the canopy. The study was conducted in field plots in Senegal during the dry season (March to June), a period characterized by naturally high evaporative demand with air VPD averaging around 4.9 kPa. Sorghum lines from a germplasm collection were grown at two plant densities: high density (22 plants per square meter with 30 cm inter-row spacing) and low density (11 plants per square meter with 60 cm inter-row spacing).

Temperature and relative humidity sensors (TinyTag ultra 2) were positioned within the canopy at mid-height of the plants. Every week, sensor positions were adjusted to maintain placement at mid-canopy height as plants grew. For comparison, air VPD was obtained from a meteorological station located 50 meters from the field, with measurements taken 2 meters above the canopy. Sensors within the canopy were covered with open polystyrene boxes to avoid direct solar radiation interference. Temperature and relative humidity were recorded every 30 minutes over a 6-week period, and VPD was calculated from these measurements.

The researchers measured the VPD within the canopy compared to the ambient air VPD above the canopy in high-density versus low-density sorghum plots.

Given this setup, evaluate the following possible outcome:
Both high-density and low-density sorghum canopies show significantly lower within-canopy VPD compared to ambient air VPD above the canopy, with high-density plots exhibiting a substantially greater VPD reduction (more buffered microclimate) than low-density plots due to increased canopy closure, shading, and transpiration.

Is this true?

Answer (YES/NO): YES